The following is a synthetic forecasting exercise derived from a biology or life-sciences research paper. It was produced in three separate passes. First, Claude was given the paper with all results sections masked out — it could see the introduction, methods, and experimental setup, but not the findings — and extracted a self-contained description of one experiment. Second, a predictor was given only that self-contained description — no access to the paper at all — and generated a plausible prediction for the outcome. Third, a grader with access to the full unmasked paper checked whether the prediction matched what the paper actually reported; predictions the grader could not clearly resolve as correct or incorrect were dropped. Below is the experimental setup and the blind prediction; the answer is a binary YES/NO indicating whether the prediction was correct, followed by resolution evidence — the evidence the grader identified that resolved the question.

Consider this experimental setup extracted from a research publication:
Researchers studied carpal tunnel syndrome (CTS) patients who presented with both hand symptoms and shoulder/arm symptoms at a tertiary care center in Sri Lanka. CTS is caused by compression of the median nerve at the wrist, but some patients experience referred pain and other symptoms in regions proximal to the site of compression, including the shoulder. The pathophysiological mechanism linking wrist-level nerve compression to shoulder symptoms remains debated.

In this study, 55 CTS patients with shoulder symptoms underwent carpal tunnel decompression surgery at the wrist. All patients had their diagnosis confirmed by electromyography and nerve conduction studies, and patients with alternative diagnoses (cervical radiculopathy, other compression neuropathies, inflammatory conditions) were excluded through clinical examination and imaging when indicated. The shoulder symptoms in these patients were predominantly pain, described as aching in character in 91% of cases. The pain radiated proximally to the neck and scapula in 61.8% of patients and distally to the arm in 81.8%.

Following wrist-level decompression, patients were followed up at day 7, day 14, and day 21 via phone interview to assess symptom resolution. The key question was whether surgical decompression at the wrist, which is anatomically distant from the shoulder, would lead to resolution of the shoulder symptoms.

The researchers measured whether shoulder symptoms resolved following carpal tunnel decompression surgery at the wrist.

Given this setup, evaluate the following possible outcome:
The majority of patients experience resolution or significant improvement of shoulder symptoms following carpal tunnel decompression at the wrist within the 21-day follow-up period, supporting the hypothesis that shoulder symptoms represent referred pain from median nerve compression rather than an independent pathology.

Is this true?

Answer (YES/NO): YES